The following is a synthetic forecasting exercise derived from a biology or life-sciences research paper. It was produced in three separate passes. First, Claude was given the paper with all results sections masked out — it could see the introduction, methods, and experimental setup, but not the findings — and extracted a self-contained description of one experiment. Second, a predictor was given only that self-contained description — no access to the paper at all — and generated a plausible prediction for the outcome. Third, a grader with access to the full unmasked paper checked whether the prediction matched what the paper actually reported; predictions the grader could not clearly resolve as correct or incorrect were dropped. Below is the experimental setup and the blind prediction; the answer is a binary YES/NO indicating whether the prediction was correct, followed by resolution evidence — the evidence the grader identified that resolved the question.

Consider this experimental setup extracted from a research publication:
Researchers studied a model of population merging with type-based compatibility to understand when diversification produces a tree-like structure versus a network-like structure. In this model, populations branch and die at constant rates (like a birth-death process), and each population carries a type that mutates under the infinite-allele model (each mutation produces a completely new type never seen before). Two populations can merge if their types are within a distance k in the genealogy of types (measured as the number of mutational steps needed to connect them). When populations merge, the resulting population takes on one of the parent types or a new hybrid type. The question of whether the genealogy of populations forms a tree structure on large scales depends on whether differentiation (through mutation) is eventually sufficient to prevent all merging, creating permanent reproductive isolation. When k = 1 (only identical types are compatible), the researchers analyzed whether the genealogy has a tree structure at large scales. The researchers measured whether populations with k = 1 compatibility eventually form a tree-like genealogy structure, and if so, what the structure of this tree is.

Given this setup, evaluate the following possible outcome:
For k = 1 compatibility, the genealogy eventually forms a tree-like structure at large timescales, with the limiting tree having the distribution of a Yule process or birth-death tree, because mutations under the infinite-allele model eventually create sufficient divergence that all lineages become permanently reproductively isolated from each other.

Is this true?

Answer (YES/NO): NO